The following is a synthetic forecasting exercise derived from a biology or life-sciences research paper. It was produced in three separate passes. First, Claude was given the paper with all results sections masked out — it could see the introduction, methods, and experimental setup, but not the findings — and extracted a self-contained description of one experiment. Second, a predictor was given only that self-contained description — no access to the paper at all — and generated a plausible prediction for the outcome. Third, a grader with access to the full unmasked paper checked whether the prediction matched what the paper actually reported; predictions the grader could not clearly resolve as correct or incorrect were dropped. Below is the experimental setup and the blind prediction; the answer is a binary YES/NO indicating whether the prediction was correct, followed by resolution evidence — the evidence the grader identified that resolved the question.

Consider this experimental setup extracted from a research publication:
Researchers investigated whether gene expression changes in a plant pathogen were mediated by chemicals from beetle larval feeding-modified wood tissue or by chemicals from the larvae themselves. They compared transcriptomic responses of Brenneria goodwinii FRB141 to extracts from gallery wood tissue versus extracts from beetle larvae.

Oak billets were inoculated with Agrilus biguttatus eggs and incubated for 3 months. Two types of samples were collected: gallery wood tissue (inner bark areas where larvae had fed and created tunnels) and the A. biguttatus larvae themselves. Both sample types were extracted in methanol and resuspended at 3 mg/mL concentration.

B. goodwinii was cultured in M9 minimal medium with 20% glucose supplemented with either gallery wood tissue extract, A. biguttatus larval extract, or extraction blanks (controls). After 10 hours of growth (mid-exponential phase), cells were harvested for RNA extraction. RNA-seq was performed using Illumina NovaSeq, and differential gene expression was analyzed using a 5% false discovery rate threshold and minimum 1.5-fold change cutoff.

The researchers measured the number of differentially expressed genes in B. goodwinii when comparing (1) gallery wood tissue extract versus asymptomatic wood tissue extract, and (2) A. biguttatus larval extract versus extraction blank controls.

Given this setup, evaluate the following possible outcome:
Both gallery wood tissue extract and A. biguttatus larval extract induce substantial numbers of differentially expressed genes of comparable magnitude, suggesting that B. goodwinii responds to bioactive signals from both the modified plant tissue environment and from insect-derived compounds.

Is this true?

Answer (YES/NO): NO